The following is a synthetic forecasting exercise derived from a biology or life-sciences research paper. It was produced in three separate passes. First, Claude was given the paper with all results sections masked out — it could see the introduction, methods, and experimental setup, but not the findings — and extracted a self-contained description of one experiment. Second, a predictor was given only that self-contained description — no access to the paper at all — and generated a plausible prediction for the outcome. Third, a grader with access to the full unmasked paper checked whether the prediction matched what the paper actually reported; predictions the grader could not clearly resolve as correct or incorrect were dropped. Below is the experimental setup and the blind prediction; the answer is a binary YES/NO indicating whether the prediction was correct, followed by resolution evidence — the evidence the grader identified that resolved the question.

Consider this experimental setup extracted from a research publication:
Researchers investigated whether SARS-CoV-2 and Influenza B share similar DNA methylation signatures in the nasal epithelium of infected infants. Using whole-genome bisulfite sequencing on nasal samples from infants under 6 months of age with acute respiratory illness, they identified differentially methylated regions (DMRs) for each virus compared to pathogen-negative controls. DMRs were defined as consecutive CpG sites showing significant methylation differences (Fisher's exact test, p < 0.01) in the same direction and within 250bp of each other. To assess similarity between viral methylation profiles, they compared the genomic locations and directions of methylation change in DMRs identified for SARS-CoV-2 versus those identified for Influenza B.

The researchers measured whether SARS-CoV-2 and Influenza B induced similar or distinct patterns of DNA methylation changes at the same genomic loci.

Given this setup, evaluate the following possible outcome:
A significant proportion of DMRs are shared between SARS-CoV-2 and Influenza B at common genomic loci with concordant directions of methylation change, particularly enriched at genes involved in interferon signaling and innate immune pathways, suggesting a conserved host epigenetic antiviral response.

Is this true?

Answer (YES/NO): NO